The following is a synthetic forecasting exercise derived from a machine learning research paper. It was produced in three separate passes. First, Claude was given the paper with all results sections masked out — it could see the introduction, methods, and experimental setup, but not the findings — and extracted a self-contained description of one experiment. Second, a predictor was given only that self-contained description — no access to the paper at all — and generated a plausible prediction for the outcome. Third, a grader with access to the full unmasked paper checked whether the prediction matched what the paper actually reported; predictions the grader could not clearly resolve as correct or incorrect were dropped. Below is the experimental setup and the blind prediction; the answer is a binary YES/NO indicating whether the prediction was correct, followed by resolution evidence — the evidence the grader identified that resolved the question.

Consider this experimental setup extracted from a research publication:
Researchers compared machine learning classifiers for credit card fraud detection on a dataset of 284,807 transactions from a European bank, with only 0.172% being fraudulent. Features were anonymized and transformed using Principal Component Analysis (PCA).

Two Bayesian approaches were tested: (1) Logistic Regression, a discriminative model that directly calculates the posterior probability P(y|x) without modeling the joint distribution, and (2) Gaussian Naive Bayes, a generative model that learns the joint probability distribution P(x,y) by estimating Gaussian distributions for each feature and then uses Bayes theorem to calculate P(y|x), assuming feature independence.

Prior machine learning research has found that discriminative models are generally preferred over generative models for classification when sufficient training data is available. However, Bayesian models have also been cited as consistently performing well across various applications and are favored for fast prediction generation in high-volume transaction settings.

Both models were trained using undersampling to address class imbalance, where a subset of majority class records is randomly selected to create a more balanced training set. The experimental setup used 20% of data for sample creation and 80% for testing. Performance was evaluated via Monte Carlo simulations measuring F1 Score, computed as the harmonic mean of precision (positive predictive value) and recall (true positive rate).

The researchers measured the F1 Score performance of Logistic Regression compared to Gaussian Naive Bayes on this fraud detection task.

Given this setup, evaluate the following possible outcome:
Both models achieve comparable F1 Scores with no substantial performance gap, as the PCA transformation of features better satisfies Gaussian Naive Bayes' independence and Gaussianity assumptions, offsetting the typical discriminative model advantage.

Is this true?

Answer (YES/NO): NO